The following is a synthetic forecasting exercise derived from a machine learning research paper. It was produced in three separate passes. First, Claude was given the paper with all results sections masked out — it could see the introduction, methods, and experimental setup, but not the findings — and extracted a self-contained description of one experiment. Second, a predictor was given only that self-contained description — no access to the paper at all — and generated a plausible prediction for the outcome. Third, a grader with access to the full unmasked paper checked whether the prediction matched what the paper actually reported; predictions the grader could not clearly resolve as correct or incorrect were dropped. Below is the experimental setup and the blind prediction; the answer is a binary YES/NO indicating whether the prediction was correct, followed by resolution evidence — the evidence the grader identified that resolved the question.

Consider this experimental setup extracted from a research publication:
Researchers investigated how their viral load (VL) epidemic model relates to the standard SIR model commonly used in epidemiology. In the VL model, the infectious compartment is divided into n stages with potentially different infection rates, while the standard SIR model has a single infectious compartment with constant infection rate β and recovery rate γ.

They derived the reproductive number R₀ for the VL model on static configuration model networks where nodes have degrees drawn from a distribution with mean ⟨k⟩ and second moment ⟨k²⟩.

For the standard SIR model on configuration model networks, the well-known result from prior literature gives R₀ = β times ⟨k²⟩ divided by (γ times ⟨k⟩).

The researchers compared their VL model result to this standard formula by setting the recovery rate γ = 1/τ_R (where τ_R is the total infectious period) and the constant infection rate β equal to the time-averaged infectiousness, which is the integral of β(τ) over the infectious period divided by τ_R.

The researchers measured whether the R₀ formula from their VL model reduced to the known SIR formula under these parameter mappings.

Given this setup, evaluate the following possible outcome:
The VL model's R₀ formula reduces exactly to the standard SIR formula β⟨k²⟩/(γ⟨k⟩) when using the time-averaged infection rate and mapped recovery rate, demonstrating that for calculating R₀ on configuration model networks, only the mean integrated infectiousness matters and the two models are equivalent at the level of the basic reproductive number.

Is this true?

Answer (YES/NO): YES